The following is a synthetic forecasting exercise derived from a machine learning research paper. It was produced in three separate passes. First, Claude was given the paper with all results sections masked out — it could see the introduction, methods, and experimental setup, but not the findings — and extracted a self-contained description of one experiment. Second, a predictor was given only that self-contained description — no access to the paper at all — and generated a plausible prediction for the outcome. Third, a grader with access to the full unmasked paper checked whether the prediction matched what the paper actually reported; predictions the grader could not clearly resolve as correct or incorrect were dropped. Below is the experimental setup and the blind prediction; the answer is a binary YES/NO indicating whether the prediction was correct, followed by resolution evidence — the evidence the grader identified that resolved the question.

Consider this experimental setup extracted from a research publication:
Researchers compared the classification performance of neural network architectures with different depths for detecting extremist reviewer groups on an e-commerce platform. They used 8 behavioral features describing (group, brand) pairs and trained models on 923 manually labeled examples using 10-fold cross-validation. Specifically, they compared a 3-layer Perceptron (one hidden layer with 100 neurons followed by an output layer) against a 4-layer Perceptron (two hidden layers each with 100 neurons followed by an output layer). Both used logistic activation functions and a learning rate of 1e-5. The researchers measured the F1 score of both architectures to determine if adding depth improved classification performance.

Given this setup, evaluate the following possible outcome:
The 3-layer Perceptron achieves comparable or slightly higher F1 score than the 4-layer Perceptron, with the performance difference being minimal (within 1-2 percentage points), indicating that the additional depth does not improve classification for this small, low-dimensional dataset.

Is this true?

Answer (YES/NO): NO